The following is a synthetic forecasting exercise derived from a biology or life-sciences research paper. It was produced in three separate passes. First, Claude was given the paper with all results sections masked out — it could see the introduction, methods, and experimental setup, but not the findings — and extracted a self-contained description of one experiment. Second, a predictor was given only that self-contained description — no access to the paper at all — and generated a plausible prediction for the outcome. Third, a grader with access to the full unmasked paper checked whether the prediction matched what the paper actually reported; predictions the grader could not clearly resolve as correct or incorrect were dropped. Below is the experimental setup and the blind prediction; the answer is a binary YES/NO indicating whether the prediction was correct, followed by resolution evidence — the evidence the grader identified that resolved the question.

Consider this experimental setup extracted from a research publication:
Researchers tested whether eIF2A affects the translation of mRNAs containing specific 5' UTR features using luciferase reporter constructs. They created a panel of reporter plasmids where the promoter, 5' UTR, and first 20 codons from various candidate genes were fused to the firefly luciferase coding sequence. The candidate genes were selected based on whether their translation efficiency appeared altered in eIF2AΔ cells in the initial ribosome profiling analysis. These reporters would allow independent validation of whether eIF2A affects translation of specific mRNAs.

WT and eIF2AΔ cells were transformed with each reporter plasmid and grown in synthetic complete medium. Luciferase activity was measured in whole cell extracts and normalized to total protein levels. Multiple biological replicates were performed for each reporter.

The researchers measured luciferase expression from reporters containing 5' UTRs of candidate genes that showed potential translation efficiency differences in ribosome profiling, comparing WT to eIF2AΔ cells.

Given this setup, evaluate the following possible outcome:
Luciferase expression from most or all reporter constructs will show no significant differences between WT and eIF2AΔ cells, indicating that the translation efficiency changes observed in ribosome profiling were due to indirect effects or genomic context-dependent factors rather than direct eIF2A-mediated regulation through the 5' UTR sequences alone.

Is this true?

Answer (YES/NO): YES